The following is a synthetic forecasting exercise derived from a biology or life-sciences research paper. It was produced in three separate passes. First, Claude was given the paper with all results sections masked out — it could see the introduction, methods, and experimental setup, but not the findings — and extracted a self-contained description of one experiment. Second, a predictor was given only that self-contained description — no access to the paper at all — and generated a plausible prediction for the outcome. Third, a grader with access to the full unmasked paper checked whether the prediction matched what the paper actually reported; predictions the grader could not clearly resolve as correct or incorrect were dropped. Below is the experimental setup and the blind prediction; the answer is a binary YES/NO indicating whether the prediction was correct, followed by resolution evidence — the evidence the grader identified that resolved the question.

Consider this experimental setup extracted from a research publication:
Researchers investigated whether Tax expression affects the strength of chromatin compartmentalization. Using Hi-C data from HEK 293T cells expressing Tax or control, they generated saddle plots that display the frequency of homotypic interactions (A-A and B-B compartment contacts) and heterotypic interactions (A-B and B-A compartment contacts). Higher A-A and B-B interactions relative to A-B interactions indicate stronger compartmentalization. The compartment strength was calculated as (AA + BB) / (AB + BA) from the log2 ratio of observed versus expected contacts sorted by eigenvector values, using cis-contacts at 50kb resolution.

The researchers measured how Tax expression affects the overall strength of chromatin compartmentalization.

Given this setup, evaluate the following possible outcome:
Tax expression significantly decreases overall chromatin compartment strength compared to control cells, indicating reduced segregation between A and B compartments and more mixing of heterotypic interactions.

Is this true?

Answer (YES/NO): YES